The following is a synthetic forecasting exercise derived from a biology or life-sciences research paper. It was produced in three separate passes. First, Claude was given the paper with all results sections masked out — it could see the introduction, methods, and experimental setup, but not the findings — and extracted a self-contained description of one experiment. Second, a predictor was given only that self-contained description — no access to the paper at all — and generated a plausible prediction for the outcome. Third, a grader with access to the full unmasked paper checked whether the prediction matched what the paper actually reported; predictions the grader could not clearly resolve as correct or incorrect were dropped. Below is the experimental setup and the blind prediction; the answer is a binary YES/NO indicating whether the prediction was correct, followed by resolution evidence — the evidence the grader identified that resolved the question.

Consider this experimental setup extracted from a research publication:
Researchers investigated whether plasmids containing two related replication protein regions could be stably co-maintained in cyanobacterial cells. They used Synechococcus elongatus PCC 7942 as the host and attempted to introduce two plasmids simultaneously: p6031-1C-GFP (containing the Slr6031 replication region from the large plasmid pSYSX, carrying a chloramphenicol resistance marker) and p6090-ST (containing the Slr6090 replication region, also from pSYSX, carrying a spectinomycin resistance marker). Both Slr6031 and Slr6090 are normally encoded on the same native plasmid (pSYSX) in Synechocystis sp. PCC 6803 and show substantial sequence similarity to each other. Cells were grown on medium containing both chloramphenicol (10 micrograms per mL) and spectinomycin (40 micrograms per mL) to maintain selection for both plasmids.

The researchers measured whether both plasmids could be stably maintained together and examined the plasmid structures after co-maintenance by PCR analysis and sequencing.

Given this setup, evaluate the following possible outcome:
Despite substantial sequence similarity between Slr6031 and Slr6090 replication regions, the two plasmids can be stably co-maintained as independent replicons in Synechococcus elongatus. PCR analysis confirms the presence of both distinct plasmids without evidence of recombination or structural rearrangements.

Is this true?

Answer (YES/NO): NO